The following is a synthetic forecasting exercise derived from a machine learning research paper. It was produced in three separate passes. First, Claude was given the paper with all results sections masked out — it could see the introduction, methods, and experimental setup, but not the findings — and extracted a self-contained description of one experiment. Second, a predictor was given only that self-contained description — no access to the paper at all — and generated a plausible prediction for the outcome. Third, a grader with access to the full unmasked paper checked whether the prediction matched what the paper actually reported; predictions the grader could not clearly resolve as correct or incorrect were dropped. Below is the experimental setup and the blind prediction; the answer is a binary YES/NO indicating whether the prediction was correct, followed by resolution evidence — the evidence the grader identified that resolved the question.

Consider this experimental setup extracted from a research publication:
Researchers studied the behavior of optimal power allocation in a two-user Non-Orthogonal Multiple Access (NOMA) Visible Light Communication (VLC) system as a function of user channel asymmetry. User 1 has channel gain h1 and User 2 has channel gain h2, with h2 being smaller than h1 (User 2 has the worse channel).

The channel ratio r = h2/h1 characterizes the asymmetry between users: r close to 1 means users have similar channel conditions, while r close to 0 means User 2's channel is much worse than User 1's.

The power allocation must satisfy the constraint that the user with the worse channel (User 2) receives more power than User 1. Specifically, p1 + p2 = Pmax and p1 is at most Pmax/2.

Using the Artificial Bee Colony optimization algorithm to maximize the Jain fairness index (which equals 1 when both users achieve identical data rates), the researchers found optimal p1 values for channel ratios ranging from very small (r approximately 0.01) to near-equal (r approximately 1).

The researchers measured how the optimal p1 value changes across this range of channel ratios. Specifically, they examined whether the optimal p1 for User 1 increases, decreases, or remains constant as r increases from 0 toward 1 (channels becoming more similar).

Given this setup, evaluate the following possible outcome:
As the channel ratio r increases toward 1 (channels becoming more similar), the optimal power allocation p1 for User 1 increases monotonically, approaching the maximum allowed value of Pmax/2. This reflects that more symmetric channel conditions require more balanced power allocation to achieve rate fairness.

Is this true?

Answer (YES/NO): NO